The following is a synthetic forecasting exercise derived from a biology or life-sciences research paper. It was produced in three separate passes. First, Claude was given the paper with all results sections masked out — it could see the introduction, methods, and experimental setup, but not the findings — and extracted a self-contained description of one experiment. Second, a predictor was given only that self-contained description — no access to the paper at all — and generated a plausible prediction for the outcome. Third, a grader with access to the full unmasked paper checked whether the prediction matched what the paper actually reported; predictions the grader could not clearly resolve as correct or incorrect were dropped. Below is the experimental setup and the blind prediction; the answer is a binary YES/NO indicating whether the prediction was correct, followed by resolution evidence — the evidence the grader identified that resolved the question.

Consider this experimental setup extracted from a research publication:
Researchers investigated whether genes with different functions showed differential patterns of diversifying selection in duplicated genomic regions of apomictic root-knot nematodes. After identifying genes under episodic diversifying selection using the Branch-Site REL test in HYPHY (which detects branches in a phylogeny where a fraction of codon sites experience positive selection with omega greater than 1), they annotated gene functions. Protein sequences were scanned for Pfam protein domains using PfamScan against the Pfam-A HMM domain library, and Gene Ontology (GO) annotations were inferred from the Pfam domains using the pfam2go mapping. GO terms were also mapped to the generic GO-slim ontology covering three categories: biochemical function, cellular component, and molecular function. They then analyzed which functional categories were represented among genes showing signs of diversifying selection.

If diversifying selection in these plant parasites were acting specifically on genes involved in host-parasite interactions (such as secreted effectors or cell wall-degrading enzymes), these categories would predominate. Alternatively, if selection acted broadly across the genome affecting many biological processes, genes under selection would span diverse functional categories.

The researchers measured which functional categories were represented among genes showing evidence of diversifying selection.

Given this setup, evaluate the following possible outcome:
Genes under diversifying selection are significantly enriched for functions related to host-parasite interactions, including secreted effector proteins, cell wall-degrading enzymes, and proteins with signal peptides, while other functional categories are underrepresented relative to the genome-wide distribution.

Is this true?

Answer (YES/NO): NO